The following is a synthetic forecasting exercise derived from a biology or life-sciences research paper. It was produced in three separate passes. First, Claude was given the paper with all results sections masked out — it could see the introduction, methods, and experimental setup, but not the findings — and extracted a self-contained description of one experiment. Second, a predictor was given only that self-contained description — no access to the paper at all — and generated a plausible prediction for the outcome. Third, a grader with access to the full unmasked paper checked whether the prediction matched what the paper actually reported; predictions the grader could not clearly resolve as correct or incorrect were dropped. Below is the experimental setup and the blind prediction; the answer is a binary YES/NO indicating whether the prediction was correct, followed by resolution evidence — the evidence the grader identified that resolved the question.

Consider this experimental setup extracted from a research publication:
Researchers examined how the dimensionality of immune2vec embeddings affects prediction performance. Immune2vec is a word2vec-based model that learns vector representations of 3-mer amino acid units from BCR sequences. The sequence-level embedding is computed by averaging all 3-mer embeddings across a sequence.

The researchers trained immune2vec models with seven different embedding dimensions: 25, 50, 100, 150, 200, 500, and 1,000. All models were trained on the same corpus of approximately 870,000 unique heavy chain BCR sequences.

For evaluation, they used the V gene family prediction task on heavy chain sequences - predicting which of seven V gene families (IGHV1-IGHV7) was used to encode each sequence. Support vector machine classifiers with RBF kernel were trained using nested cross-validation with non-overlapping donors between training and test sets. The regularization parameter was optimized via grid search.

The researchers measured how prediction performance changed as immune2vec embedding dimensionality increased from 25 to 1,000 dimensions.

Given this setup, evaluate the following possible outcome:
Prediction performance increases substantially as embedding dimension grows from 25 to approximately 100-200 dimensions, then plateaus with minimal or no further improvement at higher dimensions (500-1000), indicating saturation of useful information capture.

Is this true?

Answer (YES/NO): NO